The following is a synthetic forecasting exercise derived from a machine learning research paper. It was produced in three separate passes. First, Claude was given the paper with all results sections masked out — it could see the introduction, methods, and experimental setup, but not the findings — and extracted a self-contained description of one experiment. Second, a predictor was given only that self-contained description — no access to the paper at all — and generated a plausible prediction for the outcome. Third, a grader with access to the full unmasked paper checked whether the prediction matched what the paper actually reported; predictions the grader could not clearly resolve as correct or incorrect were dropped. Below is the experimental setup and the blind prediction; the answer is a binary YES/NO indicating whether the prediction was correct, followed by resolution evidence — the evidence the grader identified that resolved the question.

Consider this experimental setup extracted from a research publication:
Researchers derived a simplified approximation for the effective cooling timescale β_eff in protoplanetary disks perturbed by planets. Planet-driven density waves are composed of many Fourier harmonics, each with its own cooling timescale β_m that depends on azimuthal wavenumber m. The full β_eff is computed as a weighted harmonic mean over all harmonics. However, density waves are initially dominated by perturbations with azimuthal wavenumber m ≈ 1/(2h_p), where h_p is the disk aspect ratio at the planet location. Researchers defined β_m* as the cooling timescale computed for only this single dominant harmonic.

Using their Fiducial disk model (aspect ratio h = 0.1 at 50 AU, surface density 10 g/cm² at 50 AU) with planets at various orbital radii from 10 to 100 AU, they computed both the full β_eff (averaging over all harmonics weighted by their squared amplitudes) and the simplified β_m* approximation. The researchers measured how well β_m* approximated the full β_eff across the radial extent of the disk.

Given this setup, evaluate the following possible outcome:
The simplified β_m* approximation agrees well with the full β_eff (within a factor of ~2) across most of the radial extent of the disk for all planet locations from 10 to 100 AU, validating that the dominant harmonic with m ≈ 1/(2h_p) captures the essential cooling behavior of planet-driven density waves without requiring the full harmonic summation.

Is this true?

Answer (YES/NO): YES